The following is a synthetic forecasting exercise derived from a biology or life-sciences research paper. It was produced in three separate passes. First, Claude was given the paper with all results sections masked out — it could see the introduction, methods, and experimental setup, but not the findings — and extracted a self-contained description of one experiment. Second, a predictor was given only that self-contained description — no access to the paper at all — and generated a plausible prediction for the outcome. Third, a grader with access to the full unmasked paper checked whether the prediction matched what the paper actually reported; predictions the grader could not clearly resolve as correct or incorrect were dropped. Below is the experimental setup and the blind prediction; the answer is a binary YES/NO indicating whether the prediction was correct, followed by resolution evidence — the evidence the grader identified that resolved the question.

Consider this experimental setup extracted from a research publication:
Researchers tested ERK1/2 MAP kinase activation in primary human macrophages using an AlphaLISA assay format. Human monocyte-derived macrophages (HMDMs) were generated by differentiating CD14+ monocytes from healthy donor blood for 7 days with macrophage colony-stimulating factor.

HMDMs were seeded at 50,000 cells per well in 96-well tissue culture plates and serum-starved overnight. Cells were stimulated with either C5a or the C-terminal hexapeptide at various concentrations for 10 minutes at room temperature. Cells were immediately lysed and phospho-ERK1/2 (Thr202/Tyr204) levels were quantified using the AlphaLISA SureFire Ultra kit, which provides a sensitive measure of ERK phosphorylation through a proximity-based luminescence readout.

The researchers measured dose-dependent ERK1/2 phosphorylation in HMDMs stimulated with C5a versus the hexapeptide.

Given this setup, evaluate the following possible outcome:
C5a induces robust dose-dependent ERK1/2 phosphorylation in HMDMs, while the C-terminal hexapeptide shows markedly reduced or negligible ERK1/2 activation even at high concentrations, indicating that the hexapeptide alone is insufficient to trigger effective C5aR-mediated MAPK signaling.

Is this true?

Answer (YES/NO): NO